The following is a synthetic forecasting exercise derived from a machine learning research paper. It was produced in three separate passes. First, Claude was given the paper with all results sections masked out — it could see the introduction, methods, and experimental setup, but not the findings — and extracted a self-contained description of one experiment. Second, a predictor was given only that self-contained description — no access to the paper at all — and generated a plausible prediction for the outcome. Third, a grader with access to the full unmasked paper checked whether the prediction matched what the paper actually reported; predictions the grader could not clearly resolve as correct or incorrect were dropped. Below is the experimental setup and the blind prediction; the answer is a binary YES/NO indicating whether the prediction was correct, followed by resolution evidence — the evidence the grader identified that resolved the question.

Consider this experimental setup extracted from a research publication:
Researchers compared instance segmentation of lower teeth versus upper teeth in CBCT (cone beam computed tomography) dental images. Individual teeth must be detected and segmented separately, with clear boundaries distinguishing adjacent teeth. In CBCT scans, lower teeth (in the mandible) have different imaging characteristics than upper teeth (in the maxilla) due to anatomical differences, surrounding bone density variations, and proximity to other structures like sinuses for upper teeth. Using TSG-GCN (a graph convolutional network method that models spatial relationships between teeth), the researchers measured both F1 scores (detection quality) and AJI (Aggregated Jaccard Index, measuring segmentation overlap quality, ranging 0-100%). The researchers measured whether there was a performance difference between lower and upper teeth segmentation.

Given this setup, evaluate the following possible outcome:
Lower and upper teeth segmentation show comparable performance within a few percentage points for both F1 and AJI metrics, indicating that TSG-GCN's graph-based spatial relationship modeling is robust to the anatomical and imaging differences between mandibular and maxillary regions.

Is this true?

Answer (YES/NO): NO